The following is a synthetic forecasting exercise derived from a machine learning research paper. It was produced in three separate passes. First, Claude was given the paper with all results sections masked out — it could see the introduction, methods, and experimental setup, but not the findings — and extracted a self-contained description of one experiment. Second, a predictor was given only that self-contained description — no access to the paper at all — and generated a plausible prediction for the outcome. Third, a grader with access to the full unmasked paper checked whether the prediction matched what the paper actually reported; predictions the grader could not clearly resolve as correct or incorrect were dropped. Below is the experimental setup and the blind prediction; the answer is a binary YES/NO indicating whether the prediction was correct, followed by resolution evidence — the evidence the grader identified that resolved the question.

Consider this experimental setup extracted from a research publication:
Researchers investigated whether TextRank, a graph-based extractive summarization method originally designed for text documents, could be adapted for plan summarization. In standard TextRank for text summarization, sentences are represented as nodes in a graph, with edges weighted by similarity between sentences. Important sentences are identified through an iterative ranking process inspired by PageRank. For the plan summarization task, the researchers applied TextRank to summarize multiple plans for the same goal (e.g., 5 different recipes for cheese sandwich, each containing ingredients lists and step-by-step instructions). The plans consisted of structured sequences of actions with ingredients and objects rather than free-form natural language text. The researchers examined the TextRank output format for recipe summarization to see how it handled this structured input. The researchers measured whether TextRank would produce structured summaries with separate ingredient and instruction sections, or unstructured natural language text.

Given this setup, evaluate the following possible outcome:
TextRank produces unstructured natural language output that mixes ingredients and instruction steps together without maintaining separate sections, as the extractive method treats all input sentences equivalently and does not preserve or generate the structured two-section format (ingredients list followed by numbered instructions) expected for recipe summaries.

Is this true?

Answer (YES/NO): NO